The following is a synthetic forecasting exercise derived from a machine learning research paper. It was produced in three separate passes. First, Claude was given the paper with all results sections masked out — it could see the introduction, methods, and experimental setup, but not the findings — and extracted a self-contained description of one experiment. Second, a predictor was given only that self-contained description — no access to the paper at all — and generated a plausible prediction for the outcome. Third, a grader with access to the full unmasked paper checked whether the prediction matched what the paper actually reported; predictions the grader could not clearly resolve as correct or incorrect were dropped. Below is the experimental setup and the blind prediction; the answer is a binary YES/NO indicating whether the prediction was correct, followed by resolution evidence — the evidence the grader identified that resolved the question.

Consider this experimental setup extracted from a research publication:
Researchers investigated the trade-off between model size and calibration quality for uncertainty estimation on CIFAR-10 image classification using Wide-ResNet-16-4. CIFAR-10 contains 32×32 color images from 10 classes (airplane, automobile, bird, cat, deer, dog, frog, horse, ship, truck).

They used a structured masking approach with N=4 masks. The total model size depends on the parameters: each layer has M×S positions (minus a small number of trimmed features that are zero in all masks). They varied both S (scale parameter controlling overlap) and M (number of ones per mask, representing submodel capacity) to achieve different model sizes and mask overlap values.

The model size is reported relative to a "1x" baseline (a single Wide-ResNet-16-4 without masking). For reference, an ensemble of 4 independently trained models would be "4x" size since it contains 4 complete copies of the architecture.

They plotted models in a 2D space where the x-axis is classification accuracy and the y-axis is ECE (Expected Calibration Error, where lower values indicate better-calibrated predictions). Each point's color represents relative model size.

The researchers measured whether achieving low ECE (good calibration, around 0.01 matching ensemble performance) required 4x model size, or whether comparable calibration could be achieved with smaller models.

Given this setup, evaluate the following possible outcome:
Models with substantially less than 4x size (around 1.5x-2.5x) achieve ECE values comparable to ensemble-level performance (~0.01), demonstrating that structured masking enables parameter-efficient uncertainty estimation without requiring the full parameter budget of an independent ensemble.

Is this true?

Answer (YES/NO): YES